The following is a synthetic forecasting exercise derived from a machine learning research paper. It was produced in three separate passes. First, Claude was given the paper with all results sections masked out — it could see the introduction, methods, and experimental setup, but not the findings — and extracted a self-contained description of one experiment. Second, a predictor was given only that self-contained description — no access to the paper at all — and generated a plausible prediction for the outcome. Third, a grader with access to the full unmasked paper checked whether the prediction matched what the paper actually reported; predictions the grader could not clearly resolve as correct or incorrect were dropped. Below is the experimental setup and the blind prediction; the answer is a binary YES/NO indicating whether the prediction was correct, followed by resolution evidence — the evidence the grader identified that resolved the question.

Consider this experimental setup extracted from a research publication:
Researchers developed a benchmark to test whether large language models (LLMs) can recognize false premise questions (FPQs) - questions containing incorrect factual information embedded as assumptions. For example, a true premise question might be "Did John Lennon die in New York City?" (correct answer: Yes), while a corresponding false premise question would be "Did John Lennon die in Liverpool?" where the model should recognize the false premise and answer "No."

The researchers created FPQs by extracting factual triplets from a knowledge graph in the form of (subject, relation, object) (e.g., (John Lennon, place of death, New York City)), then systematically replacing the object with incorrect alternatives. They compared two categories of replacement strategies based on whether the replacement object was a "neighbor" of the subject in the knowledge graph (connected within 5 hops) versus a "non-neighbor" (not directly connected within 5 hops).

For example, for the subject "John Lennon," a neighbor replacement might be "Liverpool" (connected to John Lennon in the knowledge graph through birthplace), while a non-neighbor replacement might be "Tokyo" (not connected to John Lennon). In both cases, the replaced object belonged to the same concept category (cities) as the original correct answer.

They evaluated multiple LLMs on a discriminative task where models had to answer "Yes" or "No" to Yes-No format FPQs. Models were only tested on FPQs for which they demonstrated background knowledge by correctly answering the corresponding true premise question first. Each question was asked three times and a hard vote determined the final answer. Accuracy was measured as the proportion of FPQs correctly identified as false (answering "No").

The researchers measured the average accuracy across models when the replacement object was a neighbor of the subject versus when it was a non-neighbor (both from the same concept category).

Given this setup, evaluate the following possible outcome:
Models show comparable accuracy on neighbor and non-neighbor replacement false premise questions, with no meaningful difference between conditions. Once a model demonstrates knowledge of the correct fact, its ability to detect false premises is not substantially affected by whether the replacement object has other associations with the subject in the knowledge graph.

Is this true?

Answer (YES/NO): NO